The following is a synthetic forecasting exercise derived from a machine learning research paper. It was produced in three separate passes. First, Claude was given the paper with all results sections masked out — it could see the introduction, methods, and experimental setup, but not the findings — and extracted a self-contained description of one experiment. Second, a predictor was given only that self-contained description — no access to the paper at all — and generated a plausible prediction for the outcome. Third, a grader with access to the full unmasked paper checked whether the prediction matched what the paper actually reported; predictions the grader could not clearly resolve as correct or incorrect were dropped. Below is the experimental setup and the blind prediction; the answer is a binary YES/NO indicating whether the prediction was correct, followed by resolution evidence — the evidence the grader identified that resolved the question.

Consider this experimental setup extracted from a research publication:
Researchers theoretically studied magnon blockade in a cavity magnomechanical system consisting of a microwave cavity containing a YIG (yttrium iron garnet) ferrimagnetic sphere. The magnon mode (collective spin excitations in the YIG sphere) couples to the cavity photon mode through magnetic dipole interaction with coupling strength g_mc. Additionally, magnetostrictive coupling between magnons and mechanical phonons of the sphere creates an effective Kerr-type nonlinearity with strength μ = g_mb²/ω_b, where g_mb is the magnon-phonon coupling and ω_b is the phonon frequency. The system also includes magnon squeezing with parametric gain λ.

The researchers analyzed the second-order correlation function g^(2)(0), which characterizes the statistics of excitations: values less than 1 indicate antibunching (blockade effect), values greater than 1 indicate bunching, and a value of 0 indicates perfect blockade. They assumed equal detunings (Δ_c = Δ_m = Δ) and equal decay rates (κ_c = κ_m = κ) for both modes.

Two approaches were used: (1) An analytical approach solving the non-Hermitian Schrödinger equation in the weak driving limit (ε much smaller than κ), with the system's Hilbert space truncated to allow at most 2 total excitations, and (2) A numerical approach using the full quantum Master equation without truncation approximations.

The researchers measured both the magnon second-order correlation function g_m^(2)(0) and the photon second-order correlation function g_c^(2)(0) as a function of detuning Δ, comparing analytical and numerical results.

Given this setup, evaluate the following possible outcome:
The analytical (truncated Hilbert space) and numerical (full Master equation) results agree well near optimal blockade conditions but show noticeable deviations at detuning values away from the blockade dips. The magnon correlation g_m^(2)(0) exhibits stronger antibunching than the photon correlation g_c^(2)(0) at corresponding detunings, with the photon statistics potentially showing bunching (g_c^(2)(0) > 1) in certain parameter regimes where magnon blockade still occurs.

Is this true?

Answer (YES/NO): NO